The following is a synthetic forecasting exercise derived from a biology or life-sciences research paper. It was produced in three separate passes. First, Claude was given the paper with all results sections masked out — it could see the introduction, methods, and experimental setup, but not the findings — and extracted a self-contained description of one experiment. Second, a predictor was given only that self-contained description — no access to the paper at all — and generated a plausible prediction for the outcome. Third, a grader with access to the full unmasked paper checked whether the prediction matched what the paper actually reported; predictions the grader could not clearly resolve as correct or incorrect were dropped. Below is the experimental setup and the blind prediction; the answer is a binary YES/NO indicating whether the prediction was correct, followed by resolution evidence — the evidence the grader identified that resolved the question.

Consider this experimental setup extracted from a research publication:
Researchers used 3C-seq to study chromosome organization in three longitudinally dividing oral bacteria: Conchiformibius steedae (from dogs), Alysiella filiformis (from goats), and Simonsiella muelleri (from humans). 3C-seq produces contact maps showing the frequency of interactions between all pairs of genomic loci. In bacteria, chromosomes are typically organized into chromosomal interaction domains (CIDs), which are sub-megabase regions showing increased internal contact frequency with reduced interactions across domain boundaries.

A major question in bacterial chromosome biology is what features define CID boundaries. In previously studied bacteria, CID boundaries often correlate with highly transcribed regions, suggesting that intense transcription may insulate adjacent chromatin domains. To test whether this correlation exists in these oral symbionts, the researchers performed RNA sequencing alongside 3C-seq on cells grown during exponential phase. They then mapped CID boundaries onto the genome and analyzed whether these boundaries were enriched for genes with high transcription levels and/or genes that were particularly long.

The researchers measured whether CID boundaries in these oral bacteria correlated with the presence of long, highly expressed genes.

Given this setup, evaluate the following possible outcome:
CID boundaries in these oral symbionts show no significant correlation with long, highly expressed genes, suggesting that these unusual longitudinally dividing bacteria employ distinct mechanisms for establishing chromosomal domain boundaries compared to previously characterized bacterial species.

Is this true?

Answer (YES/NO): NO